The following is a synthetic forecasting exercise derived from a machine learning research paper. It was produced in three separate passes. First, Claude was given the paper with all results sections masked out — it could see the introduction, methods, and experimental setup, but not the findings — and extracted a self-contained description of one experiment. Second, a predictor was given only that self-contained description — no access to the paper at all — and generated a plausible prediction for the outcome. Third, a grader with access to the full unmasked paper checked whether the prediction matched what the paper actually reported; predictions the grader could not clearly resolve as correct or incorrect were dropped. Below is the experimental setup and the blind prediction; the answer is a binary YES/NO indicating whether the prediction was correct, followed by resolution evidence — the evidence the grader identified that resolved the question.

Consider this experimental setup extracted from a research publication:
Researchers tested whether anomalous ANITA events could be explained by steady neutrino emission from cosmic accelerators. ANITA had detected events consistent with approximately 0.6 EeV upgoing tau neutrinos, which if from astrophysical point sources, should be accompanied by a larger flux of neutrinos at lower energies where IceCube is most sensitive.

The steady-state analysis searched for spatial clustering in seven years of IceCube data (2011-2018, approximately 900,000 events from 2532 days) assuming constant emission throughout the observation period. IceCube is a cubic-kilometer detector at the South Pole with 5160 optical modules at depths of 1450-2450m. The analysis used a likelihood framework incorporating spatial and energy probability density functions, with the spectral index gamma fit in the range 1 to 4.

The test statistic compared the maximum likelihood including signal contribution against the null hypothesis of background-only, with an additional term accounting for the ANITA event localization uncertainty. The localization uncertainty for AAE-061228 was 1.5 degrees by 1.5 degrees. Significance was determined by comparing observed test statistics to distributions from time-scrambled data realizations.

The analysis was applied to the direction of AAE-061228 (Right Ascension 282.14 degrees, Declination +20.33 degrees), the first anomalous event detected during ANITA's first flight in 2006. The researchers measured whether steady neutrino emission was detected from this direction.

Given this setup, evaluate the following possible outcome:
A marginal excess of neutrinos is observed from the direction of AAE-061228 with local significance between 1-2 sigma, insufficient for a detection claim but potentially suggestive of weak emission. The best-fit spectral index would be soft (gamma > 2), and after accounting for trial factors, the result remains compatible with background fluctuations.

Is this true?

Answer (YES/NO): NO